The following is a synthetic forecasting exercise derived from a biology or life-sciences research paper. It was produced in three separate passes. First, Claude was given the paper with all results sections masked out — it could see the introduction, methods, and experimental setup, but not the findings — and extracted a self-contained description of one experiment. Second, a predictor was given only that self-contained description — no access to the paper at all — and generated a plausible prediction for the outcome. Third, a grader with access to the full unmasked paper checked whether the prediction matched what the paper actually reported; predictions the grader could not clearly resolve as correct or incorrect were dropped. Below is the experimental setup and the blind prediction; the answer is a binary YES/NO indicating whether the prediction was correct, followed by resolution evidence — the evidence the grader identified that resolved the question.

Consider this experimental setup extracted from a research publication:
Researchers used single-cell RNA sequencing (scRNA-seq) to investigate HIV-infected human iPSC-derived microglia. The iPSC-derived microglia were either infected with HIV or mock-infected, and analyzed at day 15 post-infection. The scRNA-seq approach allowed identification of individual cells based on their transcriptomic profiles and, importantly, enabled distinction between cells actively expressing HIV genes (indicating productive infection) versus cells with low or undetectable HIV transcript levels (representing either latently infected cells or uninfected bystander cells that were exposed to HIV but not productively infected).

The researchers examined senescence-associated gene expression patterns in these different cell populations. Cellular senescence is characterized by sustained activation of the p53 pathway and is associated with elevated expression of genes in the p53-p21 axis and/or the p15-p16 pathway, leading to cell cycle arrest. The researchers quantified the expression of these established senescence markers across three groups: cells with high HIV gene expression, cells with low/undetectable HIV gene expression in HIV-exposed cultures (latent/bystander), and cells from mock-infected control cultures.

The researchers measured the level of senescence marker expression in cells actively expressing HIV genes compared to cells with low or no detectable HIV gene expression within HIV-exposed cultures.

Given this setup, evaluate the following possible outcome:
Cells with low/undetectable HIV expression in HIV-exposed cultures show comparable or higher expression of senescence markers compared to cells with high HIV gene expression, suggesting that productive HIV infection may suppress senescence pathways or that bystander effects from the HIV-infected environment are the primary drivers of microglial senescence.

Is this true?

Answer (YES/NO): NO